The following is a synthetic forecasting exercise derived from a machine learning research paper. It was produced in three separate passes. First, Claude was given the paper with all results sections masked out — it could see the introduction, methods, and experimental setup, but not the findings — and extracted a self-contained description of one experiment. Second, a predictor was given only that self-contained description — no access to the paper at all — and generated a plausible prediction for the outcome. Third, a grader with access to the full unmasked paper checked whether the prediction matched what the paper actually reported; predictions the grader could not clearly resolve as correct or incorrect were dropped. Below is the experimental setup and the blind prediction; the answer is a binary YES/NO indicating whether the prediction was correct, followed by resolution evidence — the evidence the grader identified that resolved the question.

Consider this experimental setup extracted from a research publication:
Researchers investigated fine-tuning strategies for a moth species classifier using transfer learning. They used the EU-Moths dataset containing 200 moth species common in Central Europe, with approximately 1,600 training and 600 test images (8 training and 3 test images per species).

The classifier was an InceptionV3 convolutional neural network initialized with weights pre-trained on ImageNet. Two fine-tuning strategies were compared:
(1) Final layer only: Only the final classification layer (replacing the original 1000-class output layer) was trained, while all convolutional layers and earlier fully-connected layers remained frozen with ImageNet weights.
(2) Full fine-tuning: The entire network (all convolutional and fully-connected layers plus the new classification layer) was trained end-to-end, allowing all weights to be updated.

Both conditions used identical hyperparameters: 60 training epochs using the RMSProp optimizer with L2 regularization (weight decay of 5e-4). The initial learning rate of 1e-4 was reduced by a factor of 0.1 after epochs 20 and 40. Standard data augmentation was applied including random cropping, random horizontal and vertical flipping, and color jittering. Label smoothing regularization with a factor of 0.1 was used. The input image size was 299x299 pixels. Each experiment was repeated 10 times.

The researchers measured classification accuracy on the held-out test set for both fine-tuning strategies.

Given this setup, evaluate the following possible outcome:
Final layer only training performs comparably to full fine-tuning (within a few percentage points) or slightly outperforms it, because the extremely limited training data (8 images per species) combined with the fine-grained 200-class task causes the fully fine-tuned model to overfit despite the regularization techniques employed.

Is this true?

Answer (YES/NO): NO